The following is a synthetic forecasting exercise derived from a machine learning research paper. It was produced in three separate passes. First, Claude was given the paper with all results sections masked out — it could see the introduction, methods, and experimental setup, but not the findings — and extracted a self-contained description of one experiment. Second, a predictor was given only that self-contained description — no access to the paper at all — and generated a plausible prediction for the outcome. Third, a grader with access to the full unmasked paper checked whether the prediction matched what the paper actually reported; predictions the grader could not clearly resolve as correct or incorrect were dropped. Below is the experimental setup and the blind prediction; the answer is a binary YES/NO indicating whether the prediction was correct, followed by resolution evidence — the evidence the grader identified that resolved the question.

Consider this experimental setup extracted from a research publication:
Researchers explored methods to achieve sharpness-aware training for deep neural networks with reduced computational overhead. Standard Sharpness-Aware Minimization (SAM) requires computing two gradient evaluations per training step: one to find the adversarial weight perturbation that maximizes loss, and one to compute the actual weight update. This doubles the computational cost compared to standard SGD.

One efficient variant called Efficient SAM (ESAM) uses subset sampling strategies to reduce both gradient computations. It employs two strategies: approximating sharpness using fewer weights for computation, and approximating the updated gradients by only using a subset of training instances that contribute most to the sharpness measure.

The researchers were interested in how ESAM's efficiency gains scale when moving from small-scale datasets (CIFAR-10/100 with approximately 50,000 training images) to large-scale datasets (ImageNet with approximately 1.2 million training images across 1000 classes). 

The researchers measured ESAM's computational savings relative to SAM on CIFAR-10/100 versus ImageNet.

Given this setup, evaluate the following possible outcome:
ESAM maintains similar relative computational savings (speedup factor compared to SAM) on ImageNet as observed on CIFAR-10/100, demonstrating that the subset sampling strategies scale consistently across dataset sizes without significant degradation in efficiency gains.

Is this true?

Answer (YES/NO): NO